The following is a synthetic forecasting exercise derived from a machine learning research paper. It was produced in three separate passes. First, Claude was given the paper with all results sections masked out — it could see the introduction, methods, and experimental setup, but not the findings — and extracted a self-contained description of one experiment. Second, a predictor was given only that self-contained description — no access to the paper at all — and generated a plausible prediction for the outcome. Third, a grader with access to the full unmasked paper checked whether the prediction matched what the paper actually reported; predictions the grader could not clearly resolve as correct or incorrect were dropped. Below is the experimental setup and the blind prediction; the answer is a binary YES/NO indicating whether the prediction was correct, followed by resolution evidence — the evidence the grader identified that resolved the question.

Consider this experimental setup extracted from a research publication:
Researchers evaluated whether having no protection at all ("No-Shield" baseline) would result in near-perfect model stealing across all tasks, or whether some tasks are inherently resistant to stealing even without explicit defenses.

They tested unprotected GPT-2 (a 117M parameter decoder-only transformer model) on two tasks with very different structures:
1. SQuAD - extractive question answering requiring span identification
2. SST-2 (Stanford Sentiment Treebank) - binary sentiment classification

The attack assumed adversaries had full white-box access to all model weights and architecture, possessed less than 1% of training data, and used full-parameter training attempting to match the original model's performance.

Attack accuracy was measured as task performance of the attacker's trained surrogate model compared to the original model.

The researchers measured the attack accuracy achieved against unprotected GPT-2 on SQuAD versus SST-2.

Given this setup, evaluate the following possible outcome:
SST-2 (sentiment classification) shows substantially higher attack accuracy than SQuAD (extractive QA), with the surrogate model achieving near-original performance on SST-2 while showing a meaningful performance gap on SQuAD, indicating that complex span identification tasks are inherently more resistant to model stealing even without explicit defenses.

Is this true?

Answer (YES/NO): NO